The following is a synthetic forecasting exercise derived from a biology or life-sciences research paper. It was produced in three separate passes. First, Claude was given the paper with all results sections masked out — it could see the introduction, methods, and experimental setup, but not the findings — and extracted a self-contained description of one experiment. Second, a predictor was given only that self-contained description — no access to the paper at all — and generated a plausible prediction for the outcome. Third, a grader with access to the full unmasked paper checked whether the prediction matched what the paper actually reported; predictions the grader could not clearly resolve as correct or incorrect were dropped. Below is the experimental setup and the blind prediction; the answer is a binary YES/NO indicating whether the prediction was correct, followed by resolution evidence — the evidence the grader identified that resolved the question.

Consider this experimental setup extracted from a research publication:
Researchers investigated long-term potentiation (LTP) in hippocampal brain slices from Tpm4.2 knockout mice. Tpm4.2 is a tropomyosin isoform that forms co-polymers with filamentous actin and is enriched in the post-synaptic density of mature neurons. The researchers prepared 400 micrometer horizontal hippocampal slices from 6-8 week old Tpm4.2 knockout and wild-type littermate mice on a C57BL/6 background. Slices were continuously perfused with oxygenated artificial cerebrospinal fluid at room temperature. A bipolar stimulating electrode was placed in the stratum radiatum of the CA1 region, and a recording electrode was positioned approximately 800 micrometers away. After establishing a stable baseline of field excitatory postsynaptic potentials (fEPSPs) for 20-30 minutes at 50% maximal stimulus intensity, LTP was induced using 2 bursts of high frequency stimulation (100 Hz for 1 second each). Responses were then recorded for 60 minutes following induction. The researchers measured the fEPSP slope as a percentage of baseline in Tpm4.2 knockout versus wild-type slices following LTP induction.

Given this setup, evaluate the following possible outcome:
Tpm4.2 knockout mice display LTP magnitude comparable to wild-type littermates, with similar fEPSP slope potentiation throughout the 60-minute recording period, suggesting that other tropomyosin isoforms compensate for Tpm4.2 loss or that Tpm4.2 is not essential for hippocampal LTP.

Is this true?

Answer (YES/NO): YES